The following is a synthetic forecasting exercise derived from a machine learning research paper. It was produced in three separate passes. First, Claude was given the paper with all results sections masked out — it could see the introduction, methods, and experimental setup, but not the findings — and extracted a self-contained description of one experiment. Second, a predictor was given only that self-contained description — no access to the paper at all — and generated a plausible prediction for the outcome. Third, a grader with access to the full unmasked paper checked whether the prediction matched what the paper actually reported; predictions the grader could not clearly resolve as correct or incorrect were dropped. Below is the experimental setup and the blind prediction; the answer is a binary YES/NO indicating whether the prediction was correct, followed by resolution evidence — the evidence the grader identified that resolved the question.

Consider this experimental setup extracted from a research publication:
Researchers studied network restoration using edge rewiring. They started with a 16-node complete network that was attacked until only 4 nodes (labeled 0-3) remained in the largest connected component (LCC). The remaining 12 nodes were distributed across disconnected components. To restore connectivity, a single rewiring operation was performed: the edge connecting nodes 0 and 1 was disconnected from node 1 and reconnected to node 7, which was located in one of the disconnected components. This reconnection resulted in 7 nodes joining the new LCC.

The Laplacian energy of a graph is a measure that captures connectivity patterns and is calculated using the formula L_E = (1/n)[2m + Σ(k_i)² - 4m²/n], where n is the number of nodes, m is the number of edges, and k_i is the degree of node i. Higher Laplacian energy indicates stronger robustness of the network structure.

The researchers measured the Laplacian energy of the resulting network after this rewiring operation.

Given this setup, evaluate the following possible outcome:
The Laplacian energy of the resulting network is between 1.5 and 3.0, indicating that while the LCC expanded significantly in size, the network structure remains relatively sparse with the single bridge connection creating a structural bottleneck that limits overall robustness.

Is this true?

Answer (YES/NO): YES